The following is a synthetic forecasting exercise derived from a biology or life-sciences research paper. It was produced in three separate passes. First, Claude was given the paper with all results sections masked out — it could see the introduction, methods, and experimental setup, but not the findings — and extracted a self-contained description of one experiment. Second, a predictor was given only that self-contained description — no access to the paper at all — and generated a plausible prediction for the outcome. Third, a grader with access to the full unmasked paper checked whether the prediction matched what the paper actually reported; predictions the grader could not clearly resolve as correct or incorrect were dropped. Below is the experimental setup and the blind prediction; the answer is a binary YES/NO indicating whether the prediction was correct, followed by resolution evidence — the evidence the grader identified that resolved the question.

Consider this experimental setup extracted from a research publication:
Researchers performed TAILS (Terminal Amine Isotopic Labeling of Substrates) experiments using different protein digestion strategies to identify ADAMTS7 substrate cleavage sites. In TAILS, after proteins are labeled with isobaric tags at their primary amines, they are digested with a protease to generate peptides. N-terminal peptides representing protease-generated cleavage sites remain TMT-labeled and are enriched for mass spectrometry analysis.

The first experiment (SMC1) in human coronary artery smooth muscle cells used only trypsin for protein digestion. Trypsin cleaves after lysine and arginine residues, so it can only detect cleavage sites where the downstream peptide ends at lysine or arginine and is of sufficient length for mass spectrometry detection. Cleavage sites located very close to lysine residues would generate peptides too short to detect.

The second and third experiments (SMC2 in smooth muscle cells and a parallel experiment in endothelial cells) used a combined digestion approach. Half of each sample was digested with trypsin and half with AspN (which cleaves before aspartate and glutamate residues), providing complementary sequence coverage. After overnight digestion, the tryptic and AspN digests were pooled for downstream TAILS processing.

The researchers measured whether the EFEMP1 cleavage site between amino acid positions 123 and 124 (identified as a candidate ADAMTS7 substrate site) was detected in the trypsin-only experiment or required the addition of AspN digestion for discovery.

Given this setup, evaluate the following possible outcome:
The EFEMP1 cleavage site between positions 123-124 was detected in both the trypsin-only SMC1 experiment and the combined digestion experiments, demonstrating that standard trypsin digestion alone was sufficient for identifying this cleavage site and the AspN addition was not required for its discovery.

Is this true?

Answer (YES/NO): YES